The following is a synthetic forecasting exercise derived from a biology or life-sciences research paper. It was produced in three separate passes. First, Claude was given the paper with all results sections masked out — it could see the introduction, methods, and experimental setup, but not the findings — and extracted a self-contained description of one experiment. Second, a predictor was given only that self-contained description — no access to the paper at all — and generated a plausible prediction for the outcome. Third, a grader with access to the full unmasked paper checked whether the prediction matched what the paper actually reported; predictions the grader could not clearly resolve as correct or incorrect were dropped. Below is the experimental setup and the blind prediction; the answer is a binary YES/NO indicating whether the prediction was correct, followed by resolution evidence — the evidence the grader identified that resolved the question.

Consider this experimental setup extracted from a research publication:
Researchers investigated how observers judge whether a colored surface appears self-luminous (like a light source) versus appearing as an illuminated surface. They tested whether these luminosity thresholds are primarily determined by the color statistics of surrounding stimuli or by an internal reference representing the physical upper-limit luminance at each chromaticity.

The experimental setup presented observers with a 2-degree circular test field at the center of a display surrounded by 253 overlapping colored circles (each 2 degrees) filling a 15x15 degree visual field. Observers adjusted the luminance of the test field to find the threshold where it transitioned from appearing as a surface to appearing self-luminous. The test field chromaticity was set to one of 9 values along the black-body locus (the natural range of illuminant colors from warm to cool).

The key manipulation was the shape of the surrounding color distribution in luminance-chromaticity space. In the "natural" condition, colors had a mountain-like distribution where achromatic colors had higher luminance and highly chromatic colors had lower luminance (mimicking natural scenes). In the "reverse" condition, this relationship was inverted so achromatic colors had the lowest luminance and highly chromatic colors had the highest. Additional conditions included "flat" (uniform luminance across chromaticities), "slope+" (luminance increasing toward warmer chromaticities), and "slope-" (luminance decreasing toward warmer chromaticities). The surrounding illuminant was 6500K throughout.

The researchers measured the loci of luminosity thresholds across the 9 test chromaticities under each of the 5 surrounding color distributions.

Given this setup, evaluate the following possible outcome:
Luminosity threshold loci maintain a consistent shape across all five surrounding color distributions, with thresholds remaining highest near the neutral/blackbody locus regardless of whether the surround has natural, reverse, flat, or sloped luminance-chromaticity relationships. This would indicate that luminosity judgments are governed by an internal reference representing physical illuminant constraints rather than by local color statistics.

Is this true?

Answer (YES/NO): YES